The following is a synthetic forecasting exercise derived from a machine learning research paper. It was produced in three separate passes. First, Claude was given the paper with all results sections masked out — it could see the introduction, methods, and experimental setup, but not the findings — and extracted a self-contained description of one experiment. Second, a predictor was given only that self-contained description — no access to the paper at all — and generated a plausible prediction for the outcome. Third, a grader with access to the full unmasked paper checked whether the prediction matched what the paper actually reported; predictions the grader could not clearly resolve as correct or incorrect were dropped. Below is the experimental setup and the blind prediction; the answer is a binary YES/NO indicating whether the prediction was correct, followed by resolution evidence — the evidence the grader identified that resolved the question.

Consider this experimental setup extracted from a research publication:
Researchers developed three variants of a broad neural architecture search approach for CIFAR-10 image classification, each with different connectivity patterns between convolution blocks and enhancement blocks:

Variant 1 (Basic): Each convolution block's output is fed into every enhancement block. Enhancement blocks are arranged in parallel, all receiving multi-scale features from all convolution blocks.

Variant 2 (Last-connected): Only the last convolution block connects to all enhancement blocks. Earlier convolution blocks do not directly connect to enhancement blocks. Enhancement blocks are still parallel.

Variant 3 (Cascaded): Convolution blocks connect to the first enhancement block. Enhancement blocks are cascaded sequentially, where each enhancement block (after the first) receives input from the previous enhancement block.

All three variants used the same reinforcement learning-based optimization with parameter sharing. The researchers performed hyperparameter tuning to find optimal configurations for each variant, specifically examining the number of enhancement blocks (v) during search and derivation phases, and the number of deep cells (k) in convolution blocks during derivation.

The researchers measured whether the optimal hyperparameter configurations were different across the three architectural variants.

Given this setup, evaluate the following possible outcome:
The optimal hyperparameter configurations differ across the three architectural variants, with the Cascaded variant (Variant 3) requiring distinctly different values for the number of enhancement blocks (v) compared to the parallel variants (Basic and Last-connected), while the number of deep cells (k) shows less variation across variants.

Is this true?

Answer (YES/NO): NO